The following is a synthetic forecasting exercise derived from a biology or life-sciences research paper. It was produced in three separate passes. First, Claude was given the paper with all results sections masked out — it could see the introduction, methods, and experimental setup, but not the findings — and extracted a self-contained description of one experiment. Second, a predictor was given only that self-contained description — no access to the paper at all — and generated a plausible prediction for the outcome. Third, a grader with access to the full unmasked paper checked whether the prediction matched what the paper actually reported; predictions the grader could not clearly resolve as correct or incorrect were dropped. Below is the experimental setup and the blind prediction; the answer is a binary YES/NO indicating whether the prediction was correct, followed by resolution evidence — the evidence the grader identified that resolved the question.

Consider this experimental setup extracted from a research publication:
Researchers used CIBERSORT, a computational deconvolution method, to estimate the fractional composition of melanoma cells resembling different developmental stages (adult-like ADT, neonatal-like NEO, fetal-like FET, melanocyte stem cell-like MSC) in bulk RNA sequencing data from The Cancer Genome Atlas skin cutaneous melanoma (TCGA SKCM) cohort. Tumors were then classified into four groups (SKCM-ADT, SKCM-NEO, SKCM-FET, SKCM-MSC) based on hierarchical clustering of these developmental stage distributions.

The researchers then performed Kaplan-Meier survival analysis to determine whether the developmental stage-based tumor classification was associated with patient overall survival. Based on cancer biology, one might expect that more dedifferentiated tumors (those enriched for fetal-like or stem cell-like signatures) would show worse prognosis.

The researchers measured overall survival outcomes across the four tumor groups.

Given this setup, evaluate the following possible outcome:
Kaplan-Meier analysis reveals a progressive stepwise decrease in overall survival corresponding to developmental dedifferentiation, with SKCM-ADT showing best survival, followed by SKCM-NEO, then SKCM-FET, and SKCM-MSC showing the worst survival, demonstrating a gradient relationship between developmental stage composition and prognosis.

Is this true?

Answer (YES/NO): NO